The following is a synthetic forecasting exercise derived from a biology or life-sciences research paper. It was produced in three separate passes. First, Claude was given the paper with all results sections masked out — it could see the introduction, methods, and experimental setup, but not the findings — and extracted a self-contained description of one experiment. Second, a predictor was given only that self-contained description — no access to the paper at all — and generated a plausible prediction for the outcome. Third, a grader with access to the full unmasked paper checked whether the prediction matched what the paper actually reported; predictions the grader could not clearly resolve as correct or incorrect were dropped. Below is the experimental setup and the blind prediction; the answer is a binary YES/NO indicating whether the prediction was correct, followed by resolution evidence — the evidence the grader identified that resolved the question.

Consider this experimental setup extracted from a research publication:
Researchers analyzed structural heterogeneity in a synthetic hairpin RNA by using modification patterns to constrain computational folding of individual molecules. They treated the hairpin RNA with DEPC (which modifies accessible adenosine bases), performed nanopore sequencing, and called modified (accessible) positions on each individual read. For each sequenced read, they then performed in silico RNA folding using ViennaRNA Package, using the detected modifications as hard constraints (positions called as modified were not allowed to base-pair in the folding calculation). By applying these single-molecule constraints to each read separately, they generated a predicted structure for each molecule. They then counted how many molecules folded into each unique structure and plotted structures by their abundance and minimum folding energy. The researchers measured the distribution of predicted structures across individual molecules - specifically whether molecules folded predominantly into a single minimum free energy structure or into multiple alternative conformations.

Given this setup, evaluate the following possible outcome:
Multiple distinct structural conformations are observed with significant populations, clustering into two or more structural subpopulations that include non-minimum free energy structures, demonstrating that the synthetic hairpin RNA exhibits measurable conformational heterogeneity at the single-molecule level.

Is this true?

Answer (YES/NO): NO